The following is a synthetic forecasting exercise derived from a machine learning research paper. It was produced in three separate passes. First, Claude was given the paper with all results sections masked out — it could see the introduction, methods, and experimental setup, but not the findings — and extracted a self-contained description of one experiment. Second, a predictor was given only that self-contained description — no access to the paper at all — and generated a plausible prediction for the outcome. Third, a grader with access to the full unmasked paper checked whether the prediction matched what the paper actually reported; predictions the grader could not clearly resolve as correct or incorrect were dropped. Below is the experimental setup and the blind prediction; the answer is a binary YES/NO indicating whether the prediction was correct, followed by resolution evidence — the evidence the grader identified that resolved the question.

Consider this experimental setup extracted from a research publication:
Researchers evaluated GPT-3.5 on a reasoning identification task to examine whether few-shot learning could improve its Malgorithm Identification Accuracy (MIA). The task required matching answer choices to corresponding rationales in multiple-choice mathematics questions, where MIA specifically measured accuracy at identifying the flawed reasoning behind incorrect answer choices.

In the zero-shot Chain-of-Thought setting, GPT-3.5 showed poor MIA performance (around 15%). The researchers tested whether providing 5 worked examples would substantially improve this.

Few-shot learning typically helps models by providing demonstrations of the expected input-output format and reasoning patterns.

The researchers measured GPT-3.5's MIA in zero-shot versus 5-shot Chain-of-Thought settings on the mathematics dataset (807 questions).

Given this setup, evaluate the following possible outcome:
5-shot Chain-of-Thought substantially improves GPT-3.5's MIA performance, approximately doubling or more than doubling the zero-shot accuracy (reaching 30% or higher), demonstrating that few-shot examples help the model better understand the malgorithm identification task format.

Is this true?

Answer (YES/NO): NO